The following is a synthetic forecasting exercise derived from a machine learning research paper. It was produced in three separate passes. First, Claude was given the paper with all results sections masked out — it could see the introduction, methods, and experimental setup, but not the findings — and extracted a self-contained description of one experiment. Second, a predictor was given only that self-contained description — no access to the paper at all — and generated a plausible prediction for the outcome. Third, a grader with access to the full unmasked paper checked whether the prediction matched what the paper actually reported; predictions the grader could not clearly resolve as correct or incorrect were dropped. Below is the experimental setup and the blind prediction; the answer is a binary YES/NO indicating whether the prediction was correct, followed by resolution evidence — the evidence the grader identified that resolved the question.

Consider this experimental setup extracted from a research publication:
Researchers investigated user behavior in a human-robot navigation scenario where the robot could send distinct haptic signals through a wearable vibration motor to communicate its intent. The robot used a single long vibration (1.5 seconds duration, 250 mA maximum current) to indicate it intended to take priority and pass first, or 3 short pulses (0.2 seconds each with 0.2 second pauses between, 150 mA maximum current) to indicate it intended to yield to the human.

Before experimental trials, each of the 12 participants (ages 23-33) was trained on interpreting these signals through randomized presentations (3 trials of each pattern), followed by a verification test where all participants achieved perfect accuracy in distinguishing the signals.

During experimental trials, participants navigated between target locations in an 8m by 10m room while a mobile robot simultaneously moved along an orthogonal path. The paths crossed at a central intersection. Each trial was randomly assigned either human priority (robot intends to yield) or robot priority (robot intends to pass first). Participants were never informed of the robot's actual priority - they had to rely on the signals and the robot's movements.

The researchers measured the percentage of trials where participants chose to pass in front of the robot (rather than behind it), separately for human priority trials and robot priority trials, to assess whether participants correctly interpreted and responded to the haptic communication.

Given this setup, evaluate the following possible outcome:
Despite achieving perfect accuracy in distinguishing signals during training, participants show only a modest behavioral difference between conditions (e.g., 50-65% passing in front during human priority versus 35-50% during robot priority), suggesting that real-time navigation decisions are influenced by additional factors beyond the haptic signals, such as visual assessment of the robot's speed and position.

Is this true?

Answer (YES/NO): NO